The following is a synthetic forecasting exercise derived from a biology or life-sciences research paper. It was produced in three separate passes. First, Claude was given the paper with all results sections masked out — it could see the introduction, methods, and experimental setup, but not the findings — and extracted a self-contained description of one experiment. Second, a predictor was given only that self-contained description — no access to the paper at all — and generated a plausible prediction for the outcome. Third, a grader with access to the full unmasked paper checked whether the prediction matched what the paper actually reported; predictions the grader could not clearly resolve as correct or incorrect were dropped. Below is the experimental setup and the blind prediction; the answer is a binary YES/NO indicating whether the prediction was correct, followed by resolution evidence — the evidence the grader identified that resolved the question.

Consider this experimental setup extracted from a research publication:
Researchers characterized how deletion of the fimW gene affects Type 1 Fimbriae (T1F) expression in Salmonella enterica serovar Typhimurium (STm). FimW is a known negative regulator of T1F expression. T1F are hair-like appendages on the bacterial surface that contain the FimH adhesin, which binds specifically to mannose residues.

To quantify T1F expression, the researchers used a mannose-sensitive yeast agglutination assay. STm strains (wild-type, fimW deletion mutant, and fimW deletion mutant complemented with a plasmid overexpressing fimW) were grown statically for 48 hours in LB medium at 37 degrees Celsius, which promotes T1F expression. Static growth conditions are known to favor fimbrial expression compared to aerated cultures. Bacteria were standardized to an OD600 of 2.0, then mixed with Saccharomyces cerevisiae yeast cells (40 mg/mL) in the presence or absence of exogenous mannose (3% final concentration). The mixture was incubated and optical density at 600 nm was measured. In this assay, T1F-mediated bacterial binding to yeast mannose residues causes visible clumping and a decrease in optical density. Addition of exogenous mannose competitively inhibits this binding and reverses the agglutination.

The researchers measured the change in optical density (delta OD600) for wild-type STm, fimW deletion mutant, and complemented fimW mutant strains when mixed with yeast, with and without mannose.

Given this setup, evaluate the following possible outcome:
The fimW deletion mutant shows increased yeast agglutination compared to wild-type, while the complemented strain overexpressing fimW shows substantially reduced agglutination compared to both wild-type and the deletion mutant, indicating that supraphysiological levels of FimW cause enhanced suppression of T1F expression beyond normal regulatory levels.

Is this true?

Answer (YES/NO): NO